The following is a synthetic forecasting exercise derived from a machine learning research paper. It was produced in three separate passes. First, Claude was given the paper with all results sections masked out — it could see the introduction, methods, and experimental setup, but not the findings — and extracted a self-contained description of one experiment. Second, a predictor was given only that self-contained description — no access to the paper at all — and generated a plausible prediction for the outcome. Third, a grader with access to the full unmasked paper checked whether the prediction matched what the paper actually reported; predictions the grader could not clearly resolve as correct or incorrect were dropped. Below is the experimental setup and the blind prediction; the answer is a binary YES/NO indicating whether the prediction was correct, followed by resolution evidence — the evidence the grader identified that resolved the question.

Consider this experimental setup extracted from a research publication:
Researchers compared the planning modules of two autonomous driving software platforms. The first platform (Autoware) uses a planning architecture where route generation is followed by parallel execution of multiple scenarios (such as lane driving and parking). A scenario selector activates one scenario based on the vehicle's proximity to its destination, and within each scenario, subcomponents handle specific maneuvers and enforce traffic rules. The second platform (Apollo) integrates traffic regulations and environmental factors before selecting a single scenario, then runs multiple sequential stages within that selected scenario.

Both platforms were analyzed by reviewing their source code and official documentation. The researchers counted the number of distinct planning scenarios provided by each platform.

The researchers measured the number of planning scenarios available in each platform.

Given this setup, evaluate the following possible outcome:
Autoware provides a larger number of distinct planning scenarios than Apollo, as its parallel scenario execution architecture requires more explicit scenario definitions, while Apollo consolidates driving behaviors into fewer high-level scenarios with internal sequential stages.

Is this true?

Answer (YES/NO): NO